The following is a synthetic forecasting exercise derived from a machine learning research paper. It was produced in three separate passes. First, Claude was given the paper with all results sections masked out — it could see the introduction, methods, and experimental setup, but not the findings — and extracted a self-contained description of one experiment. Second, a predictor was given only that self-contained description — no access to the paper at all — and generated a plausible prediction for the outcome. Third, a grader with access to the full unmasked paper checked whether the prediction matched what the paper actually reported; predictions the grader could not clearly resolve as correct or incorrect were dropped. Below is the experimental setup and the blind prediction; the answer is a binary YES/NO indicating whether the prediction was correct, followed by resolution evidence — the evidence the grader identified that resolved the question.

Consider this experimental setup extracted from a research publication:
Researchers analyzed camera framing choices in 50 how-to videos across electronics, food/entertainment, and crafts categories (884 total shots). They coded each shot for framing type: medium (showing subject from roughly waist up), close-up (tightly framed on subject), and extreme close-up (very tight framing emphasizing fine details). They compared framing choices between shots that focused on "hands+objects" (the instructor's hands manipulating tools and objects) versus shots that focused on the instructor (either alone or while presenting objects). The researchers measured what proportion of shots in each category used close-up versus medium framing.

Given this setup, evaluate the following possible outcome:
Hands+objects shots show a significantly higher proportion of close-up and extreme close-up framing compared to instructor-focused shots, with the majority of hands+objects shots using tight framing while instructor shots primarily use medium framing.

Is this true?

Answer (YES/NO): YES